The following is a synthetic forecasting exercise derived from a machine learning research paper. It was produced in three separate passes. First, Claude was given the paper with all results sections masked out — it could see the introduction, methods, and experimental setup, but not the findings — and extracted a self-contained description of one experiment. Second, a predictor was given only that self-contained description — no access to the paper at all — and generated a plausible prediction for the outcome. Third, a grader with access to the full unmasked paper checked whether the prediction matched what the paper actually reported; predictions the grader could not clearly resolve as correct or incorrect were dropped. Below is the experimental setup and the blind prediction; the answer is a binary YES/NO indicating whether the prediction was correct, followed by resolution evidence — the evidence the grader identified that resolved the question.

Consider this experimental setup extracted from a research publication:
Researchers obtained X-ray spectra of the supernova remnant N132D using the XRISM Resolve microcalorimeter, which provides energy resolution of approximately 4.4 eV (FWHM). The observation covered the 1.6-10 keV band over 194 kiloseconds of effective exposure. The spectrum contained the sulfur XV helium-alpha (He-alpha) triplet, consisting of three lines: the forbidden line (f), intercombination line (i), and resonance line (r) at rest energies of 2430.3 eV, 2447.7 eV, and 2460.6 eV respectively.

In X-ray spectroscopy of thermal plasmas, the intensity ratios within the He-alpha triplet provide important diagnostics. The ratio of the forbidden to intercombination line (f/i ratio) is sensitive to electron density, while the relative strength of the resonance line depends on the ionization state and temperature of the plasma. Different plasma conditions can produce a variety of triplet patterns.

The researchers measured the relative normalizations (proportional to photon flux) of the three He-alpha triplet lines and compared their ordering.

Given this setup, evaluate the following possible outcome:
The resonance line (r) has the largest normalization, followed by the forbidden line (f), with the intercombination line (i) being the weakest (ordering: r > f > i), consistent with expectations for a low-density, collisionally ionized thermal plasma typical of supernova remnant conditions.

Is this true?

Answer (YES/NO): YES